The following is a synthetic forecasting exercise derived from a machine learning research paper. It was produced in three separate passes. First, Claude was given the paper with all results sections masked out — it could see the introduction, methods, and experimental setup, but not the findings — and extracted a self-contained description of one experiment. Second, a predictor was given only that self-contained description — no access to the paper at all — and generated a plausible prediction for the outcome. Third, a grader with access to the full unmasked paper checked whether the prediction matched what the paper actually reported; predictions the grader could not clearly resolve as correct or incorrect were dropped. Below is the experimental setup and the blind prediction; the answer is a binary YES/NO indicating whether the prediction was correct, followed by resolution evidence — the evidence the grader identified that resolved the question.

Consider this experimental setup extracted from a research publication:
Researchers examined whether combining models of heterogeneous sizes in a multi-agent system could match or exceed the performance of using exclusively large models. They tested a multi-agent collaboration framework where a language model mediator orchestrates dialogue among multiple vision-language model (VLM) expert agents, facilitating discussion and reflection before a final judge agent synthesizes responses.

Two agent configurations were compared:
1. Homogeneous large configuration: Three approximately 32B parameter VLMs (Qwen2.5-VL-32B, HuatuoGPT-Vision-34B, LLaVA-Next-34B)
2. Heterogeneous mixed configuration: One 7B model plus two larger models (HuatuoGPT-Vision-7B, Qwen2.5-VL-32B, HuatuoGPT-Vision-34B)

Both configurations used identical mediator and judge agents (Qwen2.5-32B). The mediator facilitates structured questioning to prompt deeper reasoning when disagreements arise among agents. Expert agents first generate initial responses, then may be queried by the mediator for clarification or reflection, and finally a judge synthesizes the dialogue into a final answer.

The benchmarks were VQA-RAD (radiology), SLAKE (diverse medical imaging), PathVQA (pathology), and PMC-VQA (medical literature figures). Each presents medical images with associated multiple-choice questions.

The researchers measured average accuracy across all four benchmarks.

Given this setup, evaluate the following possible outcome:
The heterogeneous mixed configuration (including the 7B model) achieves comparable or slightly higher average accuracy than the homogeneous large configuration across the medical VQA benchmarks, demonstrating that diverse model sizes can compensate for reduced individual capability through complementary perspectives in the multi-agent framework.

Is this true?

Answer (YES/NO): YES